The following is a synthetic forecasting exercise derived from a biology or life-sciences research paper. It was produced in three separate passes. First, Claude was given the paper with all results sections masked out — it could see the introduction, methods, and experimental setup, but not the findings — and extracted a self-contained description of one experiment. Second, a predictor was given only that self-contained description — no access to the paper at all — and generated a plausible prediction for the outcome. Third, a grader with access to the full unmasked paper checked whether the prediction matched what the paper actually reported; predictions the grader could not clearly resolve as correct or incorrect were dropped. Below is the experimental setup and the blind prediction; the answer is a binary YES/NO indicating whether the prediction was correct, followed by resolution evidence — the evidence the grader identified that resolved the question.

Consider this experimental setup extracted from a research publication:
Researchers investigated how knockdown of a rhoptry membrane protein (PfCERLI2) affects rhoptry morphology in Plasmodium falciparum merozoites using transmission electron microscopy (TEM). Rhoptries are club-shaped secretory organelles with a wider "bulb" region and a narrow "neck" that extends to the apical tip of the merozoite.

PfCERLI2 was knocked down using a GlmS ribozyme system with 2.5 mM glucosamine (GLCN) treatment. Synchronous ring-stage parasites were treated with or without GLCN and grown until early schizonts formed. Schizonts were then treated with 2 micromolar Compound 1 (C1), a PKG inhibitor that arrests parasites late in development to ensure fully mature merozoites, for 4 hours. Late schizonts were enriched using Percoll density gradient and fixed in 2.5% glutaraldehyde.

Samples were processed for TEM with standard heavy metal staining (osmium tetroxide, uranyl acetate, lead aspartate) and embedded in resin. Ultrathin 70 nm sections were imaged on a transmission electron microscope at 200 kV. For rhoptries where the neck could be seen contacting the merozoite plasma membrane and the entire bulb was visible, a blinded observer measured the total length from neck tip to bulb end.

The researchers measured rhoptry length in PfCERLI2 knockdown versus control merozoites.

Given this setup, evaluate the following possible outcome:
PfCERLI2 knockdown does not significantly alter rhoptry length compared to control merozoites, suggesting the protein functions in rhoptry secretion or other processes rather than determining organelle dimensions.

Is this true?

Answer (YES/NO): NO